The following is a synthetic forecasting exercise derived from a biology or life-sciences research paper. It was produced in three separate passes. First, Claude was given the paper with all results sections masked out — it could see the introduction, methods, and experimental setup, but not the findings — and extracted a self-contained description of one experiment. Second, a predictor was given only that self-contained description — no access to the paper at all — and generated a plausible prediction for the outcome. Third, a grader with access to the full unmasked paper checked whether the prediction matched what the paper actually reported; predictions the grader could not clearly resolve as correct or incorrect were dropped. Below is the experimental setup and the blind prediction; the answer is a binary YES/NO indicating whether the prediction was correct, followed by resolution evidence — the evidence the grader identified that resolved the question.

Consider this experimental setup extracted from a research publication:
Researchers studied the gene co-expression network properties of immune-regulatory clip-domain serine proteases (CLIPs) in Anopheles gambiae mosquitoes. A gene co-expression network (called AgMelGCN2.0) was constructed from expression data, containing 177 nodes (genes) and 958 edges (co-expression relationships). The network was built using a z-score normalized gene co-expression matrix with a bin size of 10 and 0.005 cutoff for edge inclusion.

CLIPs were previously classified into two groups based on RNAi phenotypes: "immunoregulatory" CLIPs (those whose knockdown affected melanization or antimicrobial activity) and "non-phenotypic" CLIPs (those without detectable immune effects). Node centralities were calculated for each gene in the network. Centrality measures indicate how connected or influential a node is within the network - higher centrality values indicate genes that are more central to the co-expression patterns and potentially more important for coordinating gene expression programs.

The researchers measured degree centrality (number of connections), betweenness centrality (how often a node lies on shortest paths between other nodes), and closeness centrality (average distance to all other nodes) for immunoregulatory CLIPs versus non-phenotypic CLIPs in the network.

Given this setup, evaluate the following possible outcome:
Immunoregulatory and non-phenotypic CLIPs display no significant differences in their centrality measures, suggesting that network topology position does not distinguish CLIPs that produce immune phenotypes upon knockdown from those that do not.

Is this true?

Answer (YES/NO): NO